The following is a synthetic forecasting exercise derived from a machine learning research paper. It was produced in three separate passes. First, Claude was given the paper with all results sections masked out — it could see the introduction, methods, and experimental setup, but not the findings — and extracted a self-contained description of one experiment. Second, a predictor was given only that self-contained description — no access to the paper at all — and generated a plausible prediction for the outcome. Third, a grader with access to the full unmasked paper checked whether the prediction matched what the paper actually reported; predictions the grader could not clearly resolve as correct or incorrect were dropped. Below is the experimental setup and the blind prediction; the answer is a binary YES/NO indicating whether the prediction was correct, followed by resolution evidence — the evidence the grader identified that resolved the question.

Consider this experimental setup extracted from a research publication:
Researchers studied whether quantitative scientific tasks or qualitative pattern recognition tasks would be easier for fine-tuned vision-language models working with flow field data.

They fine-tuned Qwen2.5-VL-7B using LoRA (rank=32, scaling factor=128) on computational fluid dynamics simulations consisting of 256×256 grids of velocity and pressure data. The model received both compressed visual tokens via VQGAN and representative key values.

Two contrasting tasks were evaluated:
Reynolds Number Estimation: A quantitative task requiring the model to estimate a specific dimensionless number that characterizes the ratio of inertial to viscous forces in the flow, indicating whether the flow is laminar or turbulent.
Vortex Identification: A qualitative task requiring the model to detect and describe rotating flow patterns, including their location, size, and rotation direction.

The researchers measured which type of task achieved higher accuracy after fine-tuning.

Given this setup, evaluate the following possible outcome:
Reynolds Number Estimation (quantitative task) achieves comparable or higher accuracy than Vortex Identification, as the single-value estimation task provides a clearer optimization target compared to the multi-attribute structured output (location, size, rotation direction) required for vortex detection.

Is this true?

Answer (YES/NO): YES